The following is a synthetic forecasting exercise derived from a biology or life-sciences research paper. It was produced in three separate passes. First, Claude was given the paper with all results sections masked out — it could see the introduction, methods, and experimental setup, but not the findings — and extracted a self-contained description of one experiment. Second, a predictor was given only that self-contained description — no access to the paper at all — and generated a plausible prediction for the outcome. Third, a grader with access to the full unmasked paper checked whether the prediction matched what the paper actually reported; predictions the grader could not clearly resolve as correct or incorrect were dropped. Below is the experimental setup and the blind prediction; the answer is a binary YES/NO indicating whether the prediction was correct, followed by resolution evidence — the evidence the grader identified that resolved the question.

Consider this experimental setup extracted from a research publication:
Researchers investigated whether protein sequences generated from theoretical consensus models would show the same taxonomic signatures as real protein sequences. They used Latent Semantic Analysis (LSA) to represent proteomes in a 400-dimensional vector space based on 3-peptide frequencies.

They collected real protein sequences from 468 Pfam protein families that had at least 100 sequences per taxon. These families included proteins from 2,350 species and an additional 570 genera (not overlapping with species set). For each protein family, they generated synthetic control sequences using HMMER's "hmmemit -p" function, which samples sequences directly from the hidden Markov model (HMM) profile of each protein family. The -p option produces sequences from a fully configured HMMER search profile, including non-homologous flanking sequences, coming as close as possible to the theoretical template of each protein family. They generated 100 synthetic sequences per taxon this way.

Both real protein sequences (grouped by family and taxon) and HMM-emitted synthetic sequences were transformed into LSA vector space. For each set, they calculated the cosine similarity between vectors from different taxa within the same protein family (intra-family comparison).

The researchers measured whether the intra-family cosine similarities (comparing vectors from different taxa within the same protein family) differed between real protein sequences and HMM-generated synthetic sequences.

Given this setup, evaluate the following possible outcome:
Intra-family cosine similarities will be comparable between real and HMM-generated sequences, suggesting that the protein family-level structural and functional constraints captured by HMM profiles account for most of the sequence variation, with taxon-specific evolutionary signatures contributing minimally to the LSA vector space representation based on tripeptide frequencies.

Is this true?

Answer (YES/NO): NO